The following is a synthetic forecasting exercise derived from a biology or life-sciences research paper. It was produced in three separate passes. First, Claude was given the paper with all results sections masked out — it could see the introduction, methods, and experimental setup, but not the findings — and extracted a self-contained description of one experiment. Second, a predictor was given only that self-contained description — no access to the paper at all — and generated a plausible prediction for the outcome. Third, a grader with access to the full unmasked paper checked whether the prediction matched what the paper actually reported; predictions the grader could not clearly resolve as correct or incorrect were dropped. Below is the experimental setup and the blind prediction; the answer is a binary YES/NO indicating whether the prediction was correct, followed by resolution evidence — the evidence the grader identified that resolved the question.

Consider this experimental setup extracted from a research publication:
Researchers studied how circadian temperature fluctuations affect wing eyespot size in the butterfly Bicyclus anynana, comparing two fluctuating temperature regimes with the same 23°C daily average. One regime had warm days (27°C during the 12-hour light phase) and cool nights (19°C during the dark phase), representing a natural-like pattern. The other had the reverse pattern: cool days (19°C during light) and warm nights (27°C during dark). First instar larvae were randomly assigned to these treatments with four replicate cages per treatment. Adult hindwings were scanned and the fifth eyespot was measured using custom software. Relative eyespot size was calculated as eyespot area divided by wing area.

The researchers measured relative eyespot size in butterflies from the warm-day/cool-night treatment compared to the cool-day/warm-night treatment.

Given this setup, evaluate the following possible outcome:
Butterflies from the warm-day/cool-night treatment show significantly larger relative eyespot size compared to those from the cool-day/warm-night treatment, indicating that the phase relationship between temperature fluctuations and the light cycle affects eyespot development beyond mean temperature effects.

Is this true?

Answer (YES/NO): NO